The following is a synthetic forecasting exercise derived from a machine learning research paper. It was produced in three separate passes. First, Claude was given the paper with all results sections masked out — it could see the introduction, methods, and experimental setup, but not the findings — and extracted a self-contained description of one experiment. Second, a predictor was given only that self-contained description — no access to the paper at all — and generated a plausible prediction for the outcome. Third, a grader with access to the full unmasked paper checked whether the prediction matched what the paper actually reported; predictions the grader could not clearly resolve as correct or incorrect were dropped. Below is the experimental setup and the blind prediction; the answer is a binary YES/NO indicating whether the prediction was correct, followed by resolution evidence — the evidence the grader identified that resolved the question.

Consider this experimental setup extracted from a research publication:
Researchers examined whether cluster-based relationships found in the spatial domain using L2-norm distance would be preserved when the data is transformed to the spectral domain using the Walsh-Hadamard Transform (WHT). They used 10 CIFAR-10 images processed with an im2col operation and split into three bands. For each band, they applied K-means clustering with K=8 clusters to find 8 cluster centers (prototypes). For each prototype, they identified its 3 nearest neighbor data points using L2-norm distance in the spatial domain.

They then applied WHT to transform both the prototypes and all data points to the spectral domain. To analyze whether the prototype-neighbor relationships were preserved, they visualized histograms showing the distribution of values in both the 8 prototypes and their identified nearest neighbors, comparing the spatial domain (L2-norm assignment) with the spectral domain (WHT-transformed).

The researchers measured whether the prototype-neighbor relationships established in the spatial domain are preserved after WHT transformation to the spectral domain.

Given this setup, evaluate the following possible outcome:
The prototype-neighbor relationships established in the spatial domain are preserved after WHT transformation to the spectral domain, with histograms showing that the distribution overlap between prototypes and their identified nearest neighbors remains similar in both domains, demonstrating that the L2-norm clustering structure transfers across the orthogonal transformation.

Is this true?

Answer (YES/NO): YES